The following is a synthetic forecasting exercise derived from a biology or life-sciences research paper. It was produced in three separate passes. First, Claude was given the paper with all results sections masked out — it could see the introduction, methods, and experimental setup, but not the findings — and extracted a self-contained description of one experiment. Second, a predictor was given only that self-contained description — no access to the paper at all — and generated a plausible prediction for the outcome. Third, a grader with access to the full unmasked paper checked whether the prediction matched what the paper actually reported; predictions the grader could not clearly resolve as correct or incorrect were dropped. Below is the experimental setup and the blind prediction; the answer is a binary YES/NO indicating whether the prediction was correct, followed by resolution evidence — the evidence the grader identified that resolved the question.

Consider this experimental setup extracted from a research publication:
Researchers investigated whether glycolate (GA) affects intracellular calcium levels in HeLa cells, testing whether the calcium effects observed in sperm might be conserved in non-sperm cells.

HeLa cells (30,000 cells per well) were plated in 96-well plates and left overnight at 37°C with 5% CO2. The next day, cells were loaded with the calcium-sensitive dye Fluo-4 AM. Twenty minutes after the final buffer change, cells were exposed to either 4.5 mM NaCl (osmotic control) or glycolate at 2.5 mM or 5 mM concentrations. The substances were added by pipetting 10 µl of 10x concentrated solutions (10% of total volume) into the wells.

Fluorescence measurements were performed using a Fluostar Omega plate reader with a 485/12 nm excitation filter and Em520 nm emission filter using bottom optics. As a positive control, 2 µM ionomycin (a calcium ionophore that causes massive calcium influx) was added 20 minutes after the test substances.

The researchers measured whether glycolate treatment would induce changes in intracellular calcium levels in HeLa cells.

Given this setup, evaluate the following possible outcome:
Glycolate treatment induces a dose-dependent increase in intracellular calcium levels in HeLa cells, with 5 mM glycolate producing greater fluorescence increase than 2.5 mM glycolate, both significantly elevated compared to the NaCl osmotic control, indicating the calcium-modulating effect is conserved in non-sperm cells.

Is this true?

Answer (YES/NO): NO